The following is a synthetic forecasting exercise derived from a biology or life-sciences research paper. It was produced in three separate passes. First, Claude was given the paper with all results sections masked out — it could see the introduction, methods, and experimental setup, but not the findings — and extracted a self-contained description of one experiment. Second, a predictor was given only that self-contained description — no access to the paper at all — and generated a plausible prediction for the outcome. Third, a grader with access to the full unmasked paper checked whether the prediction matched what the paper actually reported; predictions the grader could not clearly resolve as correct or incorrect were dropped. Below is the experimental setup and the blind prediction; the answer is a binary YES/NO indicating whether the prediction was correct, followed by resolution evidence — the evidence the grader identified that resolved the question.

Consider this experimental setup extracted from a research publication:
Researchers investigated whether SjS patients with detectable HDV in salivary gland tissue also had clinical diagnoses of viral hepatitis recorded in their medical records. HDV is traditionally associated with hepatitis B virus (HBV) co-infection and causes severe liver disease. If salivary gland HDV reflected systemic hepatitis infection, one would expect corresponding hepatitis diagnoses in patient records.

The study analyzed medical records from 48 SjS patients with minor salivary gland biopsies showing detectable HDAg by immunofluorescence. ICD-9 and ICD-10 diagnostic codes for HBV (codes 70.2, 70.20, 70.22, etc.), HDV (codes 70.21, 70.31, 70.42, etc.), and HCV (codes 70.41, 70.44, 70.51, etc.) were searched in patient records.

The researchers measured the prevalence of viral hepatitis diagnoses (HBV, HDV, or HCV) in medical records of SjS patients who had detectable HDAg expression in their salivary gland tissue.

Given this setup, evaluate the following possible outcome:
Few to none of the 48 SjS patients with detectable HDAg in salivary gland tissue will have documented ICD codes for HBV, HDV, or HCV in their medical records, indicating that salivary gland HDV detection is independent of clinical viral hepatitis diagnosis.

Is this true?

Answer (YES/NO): YES